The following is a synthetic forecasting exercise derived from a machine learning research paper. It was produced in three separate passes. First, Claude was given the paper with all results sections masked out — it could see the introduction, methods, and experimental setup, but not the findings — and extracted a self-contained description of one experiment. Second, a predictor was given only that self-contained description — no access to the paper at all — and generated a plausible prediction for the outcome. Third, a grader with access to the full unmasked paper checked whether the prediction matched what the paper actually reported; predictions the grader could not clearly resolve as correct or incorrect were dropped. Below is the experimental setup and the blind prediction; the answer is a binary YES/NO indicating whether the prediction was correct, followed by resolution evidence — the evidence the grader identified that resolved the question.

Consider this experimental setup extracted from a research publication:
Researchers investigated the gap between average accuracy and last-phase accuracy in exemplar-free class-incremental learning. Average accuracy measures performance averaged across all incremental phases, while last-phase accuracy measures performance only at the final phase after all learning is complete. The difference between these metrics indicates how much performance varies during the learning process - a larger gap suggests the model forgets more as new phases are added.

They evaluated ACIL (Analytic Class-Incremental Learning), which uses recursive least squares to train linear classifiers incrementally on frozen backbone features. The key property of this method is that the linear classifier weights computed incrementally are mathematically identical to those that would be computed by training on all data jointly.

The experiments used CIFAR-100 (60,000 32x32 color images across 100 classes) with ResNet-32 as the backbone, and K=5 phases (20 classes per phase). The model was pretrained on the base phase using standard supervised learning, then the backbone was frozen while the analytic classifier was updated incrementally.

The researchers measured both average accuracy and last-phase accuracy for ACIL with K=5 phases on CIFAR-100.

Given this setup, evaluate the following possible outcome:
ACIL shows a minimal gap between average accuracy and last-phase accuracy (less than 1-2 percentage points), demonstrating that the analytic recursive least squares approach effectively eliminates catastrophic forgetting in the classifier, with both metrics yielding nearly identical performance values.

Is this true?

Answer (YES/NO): NO